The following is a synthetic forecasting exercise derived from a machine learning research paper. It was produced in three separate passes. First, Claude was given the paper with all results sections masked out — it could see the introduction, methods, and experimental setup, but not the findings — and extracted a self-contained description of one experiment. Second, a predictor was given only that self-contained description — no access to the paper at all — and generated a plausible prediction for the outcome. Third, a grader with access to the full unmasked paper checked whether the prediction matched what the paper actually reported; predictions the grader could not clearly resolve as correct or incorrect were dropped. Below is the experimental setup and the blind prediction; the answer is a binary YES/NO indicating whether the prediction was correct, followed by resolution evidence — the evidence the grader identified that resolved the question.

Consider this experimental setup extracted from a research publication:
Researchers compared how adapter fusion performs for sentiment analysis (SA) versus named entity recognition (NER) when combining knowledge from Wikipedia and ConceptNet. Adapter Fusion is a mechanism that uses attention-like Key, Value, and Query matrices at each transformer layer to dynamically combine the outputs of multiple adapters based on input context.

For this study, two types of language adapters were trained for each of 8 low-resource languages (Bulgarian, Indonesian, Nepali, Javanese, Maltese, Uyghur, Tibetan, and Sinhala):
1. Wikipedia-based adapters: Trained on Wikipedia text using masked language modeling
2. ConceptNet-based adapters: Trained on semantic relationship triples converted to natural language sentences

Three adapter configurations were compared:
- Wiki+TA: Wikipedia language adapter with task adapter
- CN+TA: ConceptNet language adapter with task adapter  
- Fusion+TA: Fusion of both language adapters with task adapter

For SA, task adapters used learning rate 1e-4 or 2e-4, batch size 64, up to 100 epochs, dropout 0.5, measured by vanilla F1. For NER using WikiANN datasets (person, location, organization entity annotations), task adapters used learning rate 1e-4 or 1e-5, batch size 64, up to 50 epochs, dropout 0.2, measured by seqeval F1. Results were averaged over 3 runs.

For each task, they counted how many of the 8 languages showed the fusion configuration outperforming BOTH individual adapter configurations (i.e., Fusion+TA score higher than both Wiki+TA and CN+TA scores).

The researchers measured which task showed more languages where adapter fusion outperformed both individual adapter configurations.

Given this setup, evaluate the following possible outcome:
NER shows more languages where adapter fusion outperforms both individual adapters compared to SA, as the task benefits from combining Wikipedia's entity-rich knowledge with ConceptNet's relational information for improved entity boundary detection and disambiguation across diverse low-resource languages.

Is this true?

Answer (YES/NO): NO